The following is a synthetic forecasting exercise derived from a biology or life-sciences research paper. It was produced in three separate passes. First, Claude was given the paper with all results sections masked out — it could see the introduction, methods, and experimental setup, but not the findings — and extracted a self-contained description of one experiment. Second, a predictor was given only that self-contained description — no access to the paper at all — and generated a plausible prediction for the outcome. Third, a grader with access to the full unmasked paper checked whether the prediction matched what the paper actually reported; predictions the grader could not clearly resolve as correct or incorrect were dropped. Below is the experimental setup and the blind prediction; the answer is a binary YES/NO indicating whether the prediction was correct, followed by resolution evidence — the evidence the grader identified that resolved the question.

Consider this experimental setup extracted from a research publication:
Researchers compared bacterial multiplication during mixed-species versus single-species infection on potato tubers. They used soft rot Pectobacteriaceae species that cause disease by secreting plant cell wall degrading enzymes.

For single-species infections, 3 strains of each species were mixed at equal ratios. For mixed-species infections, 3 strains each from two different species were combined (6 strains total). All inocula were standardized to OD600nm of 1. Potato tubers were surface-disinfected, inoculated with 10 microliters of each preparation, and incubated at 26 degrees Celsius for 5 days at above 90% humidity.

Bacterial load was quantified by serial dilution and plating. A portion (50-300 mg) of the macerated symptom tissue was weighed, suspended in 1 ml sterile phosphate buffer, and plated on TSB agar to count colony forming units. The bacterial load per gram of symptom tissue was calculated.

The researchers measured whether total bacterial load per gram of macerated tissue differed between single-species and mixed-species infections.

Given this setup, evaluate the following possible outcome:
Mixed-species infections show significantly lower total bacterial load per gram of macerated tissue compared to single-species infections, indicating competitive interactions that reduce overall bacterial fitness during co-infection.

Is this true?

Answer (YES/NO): NO